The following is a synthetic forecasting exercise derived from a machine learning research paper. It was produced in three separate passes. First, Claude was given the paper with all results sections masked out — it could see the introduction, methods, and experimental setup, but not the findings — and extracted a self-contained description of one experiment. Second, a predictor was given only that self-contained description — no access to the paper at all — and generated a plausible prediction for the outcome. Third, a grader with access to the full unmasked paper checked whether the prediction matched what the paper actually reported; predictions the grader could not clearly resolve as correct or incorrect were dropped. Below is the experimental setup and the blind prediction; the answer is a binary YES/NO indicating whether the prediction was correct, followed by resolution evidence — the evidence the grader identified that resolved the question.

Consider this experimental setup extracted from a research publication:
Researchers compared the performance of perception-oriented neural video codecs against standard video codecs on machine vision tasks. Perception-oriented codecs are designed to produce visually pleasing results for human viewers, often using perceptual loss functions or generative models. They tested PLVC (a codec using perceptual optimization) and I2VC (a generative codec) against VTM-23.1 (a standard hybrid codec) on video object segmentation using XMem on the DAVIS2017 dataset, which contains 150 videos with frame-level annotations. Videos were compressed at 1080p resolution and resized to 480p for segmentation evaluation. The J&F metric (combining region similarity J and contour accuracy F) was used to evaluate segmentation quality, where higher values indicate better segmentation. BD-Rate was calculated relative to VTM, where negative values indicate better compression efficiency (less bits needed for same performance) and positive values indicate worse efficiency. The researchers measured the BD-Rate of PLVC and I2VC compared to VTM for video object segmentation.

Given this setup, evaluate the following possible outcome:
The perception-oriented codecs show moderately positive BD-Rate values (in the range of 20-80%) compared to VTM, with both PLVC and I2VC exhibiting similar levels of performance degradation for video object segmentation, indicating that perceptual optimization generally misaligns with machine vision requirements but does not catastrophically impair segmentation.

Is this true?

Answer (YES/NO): NO